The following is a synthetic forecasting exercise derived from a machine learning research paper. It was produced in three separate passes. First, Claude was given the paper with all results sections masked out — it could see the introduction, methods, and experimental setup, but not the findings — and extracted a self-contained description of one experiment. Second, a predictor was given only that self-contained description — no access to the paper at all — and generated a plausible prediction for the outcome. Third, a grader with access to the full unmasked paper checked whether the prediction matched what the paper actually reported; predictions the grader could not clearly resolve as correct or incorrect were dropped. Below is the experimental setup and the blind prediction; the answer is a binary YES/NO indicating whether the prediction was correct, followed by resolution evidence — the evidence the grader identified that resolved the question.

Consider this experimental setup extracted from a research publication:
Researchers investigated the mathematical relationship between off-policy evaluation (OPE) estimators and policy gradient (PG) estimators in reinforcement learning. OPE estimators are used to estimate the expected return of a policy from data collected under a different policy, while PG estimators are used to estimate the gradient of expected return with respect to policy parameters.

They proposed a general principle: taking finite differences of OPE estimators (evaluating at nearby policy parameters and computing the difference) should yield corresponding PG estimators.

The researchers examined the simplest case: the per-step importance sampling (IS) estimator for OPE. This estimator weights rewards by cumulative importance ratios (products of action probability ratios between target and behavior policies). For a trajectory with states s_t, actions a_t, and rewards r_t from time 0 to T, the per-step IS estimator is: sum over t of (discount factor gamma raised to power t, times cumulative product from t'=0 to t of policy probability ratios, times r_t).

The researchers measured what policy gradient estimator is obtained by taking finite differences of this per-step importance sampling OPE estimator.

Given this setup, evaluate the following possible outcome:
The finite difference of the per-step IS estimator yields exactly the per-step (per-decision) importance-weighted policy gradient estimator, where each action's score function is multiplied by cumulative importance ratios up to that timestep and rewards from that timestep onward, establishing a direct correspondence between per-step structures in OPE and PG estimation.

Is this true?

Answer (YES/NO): NO